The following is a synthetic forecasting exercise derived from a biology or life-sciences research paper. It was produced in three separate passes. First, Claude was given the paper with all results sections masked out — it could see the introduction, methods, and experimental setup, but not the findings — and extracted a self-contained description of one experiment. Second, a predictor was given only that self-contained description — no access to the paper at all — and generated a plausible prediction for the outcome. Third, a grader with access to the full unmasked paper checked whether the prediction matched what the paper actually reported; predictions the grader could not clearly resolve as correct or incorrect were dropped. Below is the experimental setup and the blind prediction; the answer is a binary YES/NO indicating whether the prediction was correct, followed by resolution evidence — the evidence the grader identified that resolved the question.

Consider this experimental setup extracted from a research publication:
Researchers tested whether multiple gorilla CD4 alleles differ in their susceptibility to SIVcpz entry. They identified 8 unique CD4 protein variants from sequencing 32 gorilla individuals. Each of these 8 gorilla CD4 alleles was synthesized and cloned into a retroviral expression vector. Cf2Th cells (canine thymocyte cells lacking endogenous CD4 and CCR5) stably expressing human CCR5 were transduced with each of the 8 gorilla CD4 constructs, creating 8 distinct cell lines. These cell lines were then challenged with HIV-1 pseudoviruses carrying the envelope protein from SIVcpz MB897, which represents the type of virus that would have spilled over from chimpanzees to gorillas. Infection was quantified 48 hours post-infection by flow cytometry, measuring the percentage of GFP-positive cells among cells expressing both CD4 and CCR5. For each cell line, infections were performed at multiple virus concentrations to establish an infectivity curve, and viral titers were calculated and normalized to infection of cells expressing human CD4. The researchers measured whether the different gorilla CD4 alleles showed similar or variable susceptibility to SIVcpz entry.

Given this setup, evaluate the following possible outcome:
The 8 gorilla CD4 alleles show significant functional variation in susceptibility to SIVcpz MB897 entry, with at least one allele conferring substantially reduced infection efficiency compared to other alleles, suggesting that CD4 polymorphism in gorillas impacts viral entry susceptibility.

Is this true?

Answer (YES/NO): YES